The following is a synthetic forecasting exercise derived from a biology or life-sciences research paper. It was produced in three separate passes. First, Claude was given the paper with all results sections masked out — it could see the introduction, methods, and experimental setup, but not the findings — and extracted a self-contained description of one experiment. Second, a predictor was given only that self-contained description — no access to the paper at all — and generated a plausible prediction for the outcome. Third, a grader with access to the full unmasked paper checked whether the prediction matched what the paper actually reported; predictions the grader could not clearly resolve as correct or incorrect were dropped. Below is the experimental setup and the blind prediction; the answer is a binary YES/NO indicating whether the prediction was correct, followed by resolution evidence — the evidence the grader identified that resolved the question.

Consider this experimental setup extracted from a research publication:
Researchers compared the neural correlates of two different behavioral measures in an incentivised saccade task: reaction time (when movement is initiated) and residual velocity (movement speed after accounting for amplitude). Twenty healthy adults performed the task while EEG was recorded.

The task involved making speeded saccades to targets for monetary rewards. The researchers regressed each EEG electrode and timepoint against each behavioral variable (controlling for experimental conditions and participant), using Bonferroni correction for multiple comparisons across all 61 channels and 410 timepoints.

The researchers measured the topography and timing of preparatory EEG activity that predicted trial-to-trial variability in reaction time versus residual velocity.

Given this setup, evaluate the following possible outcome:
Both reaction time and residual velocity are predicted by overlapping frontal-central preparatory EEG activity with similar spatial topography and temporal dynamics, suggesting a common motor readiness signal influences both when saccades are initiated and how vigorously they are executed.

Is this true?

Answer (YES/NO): NO